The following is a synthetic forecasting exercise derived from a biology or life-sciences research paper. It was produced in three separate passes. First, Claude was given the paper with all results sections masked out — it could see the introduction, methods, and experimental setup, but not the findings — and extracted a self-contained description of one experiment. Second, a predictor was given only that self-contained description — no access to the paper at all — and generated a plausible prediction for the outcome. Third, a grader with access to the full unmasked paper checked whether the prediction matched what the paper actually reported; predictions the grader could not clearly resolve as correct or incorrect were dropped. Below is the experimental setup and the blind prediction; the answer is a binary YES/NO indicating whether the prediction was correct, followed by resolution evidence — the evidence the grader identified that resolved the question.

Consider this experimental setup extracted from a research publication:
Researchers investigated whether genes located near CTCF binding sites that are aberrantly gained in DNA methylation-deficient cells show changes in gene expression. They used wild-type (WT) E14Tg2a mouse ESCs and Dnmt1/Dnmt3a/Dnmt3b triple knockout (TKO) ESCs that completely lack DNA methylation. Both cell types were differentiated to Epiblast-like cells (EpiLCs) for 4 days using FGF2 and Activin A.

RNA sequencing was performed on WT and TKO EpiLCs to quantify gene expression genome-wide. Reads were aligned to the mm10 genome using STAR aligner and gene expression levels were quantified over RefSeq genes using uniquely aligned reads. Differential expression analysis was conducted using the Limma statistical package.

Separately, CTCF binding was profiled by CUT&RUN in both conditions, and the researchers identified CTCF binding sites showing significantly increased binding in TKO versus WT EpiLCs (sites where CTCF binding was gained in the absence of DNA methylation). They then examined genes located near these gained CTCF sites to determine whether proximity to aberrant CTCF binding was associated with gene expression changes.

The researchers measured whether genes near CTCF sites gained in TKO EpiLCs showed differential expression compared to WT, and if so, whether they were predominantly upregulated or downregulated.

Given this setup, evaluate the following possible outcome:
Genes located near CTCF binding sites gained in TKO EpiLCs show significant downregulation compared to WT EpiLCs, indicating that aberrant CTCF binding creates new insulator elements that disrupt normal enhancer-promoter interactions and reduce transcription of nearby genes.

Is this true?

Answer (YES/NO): NO